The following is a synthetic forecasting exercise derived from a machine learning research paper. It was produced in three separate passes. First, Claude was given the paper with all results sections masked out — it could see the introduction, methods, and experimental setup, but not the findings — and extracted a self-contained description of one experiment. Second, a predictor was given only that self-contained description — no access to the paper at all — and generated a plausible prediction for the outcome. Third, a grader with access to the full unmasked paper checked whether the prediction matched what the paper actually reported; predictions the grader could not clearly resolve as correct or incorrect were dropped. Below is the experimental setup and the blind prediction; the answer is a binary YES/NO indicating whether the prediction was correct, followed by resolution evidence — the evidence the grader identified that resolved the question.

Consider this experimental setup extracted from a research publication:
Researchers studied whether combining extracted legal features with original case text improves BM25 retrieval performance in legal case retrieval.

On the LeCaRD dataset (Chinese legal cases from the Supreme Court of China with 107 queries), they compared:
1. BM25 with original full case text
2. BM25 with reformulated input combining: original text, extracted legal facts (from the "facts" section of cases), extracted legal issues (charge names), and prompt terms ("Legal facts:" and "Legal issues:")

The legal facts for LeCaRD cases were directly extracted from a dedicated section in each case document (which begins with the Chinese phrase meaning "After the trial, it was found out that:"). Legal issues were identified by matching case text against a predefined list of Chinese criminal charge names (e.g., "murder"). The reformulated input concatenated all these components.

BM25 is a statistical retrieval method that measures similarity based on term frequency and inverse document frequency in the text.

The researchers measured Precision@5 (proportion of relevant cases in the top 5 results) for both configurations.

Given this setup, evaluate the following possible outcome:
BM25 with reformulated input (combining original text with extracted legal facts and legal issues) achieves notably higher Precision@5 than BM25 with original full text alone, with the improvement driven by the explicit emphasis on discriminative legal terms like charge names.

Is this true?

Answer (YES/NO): NO